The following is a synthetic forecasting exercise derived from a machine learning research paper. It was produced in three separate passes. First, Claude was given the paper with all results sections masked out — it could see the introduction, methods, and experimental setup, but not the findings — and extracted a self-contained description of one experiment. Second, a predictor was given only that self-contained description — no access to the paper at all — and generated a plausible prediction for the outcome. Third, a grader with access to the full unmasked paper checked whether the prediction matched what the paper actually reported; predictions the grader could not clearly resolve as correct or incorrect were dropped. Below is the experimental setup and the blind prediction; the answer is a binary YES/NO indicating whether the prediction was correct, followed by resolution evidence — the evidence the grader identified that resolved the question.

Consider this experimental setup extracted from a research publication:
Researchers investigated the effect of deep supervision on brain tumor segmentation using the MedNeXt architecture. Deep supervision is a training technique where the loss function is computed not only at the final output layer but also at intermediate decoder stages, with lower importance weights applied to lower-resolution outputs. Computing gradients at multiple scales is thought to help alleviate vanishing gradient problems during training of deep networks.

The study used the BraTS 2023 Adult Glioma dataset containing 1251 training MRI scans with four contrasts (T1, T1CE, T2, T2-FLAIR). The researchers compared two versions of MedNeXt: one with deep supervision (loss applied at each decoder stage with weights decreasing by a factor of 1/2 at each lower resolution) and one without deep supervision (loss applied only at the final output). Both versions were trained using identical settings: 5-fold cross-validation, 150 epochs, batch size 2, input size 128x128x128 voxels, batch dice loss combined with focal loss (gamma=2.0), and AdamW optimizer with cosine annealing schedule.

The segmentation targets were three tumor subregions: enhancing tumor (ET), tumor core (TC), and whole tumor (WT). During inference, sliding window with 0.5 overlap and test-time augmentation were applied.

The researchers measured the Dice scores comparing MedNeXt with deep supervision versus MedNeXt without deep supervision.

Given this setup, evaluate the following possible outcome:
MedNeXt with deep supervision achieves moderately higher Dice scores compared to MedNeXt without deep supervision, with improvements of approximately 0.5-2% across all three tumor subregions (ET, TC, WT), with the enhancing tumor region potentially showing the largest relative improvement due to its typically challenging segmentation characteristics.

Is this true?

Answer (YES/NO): NO